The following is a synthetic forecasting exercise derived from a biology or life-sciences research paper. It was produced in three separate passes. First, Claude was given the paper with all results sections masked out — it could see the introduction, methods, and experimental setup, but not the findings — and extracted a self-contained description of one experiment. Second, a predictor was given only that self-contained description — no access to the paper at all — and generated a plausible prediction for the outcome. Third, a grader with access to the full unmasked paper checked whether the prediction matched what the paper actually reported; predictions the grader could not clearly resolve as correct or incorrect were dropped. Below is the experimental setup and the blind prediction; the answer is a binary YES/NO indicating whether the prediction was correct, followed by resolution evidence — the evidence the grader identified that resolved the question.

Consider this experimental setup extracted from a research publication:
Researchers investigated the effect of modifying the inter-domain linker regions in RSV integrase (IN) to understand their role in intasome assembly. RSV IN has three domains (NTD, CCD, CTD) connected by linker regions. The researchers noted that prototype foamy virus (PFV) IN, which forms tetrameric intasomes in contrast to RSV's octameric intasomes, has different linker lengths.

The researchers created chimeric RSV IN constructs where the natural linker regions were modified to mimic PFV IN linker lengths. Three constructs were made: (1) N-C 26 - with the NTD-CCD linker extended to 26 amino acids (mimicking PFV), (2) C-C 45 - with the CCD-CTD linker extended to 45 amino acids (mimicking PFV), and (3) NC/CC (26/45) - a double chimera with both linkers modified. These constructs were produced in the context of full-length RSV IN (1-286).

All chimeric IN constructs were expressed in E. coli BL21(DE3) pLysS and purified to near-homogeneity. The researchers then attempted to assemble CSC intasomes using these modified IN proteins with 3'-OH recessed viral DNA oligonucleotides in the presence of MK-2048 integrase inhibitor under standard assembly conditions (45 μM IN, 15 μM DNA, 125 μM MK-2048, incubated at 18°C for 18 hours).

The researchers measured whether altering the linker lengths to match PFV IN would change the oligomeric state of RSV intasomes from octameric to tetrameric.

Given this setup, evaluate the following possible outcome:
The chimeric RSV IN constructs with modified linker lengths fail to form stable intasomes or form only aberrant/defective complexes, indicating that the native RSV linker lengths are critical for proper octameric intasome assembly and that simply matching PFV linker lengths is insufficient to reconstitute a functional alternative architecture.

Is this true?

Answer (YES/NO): YES